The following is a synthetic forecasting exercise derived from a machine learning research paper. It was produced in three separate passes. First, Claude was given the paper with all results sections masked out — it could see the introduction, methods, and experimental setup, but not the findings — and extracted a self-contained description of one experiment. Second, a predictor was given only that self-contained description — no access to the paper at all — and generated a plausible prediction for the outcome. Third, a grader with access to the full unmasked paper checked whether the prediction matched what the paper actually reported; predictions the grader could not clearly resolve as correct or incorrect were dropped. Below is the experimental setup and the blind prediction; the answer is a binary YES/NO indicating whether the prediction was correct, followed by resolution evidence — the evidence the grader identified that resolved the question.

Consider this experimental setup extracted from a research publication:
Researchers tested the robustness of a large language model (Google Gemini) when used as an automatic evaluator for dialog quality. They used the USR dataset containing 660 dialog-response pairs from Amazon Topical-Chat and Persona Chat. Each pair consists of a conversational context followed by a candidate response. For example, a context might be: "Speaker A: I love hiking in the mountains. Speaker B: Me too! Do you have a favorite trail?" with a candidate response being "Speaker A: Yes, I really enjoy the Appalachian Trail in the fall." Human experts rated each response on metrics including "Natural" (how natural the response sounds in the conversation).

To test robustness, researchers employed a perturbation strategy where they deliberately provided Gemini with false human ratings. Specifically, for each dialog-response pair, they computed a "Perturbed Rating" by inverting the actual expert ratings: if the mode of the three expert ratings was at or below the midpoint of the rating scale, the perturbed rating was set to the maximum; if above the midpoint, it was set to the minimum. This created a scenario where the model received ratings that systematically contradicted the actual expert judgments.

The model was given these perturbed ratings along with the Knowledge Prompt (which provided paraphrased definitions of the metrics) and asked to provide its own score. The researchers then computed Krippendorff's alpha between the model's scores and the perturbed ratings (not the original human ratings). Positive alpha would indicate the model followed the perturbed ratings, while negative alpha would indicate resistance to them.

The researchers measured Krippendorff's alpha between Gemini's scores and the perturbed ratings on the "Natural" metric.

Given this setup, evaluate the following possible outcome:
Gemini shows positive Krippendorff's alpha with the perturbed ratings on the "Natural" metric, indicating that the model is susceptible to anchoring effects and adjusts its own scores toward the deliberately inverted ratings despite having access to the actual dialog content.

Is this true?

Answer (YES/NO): NO